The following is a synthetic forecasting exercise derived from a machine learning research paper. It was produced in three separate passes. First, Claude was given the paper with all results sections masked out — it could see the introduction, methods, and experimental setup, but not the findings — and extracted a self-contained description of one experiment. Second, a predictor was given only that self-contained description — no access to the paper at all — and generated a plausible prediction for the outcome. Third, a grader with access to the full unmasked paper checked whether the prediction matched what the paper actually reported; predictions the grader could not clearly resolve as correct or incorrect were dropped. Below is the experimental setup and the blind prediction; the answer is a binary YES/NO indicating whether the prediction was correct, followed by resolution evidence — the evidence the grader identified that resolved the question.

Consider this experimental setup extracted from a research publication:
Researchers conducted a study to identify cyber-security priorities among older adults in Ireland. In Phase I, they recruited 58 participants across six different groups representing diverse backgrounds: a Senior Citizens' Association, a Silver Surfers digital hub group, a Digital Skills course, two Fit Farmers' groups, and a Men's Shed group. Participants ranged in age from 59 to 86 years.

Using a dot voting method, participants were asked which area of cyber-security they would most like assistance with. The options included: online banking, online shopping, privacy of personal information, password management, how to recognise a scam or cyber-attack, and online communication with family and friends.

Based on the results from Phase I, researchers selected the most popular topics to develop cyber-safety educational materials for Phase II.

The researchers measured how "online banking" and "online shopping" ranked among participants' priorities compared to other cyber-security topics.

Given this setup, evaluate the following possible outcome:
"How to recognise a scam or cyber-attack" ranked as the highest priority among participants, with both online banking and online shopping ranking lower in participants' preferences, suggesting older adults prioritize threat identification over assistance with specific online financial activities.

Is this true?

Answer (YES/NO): YES